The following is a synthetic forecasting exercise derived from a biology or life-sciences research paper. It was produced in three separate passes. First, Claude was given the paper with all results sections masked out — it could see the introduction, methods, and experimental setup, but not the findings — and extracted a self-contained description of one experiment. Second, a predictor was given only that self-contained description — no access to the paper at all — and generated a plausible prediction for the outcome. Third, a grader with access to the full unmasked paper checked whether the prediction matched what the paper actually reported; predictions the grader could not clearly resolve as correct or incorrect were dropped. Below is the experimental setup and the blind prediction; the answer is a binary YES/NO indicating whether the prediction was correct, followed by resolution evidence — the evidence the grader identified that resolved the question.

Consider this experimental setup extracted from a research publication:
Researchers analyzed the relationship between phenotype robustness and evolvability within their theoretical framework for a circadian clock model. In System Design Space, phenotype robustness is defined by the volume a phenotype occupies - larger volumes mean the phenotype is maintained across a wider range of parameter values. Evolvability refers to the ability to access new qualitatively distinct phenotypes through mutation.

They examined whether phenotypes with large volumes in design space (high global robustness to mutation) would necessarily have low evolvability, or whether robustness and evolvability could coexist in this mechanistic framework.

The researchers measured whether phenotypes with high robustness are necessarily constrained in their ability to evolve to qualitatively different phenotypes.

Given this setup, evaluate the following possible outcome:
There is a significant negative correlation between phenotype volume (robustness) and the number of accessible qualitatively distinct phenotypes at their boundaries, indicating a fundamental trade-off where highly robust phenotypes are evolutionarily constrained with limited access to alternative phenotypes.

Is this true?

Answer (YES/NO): NO